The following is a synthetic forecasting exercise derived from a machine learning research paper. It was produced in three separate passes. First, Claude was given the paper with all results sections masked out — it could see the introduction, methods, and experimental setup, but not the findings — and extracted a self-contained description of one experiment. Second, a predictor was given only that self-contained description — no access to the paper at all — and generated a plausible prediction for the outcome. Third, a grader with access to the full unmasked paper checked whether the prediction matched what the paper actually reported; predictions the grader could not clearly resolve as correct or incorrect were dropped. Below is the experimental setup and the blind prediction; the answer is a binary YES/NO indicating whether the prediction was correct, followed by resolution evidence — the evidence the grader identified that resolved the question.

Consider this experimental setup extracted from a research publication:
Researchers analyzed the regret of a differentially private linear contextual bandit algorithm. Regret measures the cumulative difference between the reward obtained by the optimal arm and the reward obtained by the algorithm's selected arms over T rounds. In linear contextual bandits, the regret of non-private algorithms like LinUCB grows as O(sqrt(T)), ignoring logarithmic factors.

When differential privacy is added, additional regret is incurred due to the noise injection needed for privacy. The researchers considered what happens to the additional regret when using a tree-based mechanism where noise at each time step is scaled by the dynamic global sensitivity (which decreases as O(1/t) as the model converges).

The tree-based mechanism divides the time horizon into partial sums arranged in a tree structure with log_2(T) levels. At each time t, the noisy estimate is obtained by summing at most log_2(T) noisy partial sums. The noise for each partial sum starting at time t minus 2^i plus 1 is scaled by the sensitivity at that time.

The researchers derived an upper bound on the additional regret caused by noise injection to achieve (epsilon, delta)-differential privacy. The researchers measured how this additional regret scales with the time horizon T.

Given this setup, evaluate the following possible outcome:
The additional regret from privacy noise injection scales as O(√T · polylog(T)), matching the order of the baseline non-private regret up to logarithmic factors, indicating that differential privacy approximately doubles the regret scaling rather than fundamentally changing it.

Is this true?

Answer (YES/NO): YES